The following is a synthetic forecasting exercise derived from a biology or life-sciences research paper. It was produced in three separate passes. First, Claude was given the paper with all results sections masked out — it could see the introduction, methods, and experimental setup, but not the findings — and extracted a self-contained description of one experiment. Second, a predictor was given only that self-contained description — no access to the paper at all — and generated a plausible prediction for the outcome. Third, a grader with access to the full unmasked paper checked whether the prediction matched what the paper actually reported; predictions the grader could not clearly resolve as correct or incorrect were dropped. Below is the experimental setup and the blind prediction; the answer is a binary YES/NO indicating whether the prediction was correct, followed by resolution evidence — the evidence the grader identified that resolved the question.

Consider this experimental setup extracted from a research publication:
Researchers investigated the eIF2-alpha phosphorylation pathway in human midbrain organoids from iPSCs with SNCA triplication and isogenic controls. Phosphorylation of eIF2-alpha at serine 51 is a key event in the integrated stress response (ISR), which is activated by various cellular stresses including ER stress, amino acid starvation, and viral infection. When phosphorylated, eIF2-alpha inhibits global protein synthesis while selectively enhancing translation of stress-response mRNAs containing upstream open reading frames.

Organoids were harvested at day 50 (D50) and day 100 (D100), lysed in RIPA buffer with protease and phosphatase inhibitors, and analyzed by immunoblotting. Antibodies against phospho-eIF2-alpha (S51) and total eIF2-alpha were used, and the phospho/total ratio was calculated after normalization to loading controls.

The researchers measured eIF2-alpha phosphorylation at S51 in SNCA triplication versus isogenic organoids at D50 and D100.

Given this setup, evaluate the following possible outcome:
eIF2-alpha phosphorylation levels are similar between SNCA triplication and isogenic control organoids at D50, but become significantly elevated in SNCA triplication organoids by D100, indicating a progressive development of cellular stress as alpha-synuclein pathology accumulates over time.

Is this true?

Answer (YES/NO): YES